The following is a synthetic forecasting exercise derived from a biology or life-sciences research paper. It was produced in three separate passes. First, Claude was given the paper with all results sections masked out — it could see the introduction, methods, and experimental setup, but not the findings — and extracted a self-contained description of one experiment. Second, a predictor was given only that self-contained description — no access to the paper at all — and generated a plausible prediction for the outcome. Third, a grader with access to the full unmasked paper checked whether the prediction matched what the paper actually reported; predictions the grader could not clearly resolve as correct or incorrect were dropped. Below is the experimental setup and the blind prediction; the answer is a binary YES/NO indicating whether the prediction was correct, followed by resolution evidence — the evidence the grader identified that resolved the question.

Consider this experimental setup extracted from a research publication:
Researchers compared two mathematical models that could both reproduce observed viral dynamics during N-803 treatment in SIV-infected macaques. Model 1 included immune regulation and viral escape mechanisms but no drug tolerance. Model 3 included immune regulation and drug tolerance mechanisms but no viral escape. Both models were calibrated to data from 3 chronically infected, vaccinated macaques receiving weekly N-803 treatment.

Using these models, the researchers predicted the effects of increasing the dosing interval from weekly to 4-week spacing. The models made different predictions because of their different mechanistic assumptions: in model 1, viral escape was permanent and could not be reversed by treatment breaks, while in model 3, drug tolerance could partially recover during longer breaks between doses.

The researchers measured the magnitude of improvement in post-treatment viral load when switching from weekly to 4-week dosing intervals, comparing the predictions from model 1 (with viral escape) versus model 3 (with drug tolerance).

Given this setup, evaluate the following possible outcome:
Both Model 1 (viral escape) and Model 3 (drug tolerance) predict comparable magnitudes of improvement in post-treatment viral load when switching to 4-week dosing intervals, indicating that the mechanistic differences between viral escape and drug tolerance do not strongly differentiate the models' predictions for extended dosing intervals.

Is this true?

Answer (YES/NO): NO